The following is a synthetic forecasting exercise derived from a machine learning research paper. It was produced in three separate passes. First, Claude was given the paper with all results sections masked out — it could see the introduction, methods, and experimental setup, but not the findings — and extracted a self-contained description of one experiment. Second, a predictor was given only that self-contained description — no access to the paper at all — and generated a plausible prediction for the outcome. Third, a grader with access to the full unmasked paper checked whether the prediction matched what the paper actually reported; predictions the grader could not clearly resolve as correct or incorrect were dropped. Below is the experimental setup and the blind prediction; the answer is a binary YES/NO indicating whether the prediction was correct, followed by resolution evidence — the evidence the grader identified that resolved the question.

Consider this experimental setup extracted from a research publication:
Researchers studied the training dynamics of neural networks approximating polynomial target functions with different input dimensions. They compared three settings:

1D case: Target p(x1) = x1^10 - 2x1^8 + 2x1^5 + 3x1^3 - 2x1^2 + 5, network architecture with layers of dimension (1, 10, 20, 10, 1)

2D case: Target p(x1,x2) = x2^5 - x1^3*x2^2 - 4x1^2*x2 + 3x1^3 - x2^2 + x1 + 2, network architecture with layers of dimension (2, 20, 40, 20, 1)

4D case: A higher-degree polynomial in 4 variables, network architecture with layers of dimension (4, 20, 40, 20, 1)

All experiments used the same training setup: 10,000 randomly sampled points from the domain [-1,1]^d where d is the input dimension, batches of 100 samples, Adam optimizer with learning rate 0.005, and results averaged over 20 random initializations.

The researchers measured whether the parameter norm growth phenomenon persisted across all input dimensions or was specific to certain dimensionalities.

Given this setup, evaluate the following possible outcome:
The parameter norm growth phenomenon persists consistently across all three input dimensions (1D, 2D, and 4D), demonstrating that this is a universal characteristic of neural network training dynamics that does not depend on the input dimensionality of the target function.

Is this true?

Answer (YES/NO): YES